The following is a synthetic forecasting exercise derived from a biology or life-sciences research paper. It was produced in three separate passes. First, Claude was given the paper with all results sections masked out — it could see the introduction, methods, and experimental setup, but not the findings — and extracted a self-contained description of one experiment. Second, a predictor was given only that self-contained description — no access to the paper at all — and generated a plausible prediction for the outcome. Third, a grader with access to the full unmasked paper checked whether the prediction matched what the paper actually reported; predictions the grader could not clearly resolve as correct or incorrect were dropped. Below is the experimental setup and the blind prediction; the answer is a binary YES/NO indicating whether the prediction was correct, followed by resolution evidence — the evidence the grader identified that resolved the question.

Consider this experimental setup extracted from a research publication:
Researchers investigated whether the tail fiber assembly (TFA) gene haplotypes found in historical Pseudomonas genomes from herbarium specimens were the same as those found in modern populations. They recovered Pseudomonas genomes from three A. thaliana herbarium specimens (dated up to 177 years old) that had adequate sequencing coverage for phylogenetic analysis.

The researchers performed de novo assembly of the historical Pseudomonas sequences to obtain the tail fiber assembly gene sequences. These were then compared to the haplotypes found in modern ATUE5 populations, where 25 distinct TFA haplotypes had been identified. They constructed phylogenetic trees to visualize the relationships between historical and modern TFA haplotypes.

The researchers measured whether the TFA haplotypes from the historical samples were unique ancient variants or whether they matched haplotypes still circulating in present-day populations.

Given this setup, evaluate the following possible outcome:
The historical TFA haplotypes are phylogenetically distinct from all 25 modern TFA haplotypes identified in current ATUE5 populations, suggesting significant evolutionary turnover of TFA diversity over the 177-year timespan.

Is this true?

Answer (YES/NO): NO